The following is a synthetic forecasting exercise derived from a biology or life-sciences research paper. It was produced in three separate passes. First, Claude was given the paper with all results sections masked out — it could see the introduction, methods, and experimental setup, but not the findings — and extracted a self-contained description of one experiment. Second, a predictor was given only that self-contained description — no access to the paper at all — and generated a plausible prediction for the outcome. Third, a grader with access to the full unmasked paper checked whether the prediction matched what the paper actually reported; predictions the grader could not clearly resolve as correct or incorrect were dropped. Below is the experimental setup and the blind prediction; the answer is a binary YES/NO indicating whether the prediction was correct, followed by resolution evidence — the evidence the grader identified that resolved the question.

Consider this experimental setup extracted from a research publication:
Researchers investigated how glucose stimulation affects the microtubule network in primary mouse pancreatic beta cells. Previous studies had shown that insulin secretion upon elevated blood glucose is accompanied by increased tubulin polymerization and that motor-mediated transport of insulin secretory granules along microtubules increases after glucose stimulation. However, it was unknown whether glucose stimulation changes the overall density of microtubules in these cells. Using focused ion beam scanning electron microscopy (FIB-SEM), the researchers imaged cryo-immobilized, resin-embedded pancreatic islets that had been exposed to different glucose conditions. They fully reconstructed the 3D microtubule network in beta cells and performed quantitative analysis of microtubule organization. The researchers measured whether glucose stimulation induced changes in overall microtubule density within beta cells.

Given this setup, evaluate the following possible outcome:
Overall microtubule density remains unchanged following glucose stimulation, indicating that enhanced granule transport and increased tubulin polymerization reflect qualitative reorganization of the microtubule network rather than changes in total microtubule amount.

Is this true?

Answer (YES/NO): YES